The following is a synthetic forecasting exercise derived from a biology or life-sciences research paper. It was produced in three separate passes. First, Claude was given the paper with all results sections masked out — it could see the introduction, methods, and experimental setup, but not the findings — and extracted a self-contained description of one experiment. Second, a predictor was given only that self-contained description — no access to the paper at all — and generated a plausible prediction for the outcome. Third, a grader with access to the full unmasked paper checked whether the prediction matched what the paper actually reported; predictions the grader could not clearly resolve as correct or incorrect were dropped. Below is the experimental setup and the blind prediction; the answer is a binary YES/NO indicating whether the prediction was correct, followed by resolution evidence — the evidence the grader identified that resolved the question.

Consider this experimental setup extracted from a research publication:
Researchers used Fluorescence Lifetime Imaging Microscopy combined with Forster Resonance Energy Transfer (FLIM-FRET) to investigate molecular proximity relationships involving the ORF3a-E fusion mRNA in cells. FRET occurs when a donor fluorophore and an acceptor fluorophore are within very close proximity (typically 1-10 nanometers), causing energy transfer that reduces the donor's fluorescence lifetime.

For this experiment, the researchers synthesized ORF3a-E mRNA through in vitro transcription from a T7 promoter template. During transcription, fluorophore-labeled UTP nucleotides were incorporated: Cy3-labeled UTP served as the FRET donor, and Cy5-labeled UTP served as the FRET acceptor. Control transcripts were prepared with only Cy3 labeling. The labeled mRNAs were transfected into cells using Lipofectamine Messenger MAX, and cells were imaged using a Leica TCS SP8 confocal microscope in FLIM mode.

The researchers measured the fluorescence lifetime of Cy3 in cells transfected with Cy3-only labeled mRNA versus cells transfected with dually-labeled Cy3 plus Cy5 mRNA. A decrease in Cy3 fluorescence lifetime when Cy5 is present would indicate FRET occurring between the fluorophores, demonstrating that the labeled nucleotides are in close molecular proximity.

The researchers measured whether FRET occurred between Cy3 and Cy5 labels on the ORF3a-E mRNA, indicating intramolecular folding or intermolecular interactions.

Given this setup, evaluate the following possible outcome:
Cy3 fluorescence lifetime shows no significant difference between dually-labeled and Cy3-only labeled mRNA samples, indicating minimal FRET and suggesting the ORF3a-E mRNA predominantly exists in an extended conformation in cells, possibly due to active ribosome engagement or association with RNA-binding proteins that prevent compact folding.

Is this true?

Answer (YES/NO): NO